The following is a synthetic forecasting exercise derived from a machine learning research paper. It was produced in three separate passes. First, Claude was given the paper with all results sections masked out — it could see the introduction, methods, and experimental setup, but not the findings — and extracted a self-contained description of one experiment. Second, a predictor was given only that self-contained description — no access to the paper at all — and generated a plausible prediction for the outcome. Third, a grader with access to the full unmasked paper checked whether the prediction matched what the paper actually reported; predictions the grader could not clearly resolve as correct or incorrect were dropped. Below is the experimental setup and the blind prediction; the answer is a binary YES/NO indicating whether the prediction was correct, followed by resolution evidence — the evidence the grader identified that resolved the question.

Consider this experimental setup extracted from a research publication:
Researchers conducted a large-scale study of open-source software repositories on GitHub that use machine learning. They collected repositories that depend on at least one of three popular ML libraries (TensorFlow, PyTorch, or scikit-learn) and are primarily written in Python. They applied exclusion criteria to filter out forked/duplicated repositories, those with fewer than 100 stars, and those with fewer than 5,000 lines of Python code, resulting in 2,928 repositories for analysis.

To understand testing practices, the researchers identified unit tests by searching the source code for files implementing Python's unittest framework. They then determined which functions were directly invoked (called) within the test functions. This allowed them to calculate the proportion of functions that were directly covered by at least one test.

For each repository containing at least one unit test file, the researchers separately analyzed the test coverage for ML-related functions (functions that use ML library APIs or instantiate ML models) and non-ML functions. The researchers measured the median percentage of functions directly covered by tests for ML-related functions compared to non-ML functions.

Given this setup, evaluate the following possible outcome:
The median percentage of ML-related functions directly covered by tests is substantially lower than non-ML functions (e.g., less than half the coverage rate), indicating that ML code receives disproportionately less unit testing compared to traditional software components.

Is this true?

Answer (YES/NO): NO